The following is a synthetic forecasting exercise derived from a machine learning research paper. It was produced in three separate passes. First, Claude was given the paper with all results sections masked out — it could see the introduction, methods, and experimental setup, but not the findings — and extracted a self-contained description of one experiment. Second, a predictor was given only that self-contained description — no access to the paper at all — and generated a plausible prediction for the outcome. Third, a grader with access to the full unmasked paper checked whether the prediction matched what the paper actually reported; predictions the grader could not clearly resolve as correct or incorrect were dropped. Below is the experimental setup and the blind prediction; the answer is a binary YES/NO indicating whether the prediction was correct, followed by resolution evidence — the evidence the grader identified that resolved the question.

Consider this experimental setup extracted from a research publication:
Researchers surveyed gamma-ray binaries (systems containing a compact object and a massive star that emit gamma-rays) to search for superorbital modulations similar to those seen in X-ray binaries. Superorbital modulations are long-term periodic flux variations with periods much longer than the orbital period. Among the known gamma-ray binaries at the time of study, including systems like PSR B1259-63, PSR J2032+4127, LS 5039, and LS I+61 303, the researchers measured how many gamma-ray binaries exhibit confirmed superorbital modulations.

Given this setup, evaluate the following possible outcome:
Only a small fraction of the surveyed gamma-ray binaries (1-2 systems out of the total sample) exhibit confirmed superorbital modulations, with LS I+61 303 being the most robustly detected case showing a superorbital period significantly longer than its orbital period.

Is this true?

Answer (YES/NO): YES